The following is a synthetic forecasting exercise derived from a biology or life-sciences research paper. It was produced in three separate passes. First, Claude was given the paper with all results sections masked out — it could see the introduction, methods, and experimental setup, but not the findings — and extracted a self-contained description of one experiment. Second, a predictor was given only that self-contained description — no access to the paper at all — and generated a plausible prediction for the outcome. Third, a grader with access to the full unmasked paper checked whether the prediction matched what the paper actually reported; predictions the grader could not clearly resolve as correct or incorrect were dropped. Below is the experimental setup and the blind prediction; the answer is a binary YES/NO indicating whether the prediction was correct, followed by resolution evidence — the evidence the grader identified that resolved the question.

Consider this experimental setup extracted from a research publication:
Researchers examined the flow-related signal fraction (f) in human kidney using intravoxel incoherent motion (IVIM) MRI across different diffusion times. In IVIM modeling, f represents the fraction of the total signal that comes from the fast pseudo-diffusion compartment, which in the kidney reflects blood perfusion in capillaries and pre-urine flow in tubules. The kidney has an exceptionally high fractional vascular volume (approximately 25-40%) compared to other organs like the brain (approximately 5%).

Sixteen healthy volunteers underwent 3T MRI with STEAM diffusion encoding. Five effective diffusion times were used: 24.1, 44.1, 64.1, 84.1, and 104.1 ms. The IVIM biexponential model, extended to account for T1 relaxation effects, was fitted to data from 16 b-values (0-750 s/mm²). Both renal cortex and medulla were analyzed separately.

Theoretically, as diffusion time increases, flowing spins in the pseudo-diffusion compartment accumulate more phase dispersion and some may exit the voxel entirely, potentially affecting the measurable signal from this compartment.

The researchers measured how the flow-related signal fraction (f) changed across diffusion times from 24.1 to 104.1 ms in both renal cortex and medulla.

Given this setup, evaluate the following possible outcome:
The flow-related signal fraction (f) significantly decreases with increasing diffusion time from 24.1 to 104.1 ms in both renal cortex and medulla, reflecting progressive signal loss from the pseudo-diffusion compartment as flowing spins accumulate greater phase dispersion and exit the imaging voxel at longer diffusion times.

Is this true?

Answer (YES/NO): NO